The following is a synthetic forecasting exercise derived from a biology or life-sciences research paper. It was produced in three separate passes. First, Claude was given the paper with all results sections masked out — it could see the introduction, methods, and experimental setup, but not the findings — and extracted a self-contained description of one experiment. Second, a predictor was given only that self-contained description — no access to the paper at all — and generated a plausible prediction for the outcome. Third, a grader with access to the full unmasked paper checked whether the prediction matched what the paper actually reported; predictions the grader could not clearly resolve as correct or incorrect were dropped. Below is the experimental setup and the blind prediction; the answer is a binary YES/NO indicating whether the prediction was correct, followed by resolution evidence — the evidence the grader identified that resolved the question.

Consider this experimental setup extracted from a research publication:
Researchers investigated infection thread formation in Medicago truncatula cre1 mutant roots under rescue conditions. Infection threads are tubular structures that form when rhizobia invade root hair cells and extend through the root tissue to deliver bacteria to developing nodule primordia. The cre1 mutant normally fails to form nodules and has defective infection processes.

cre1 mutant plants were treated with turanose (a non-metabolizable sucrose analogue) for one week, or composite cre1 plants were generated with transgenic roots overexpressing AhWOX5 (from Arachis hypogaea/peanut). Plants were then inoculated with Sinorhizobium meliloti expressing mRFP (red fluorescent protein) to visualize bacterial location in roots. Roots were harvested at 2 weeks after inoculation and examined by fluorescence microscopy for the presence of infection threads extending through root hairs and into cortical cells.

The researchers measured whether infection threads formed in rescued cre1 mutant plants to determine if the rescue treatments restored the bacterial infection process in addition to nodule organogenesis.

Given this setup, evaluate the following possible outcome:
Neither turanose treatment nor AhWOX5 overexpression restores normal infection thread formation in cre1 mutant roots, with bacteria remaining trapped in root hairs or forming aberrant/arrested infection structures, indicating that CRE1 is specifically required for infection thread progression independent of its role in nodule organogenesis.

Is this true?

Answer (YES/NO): NO